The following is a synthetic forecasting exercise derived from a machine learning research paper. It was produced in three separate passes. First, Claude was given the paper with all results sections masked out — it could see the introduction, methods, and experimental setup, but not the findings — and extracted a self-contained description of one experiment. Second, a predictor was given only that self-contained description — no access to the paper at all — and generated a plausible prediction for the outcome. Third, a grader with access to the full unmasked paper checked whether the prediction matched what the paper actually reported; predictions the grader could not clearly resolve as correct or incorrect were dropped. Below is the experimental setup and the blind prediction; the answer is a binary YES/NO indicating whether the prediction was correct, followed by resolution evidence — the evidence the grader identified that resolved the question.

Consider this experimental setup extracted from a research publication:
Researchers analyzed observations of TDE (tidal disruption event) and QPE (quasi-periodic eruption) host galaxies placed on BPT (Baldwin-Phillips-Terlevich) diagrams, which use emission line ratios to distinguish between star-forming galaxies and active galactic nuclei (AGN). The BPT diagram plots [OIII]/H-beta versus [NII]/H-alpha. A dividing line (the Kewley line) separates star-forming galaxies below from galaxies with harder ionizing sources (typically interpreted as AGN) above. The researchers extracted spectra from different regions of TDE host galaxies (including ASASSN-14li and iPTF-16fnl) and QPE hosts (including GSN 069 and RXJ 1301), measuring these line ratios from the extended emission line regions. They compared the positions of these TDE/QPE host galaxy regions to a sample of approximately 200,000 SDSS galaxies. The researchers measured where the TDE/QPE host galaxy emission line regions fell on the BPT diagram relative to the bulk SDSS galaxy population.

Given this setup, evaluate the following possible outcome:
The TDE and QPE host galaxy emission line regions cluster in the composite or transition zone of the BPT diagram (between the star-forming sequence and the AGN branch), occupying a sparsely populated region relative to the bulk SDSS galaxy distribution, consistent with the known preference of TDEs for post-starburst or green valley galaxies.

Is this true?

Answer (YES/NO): NO